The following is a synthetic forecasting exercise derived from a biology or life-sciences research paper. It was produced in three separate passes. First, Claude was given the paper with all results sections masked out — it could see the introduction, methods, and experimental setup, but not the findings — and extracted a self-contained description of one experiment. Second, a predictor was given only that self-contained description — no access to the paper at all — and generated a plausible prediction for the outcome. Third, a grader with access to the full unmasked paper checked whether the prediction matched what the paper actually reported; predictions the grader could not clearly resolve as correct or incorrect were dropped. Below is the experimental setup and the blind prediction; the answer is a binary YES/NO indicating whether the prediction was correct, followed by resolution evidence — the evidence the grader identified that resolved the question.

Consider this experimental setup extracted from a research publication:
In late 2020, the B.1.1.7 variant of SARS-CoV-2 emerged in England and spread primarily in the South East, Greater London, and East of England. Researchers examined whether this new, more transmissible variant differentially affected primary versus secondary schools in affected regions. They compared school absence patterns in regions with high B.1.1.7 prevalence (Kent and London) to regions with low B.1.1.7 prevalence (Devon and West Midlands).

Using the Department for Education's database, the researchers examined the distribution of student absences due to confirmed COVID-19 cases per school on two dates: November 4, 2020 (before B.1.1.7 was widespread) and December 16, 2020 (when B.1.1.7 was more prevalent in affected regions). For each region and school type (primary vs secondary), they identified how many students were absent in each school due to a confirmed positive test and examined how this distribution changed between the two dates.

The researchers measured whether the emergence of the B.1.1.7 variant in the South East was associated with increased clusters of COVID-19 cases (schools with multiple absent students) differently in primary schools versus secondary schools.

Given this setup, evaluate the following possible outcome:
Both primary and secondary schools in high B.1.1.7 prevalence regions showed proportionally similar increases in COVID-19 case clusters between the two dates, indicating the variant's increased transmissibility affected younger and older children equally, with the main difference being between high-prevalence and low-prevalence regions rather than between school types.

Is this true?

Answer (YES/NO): NO